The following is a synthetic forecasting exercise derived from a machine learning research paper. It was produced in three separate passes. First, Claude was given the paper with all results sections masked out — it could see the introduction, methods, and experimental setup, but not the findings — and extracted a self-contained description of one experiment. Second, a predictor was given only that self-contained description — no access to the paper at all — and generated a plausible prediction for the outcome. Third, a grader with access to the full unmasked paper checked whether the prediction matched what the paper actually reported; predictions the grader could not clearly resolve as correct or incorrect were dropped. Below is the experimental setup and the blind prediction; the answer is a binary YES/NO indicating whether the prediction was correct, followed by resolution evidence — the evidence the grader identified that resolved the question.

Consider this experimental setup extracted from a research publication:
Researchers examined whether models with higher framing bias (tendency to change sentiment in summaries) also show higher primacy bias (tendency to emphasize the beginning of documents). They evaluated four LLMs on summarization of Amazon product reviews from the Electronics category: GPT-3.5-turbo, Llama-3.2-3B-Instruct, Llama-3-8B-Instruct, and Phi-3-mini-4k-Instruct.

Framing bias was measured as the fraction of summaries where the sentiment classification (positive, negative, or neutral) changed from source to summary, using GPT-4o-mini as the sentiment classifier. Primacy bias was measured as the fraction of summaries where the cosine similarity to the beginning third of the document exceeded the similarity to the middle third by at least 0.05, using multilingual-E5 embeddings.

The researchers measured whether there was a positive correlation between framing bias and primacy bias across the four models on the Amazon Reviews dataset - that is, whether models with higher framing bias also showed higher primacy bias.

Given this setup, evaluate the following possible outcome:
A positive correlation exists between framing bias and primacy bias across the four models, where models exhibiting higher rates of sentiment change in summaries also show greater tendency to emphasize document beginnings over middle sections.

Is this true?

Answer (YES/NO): NO